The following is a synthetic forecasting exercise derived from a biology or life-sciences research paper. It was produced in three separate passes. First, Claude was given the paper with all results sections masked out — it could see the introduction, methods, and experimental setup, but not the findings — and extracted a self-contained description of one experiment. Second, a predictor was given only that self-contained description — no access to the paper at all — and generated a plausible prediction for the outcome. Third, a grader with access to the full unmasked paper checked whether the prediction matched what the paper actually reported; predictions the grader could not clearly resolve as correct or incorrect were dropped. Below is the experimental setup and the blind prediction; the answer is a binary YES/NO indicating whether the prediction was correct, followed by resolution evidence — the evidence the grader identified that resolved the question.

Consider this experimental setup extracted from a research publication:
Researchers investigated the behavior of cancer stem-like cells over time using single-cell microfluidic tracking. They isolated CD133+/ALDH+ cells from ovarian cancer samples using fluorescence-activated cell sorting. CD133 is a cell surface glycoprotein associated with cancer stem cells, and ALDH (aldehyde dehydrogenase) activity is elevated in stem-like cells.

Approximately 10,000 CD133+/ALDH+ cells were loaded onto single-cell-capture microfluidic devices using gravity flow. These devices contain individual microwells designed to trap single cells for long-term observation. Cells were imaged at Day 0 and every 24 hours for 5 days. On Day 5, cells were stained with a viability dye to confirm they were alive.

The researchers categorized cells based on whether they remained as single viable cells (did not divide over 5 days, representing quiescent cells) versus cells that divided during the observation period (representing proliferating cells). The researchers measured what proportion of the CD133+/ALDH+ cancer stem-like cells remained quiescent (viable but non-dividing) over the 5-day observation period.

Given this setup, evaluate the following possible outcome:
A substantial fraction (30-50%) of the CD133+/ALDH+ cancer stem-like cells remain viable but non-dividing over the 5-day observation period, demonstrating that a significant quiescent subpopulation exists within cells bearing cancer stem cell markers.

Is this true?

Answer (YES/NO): NO